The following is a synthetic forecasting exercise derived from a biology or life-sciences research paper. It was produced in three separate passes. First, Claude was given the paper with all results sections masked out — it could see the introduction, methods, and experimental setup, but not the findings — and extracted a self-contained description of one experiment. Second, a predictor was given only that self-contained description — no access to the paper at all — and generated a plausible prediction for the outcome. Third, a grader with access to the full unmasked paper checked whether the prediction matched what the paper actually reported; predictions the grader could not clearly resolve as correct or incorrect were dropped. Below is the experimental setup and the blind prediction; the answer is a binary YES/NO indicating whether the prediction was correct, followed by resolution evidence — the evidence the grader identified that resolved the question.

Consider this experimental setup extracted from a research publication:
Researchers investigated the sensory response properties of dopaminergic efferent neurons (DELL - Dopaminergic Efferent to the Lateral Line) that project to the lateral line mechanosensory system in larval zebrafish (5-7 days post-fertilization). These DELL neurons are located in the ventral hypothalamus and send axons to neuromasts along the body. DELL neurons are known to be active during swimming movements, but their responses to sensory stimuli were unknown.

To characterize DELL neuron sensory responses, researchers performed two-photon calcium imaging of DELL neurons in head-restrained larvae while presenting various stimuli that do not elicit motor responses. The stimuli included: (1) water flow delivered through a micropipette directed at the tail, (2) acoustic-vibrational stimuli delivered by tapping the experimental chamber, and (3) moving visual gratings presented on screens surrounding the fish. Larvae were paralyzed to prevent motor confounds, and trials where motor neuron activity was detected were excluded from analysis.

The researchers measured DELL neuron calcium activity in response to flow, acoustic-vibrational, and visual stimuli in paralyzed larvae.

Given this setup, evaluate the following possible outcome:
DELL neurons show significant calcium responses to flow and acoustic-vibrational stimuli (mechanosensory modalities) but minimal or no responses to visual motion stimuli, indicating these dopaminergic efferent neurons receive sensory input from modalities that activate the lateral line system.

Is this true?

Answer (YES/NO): NO